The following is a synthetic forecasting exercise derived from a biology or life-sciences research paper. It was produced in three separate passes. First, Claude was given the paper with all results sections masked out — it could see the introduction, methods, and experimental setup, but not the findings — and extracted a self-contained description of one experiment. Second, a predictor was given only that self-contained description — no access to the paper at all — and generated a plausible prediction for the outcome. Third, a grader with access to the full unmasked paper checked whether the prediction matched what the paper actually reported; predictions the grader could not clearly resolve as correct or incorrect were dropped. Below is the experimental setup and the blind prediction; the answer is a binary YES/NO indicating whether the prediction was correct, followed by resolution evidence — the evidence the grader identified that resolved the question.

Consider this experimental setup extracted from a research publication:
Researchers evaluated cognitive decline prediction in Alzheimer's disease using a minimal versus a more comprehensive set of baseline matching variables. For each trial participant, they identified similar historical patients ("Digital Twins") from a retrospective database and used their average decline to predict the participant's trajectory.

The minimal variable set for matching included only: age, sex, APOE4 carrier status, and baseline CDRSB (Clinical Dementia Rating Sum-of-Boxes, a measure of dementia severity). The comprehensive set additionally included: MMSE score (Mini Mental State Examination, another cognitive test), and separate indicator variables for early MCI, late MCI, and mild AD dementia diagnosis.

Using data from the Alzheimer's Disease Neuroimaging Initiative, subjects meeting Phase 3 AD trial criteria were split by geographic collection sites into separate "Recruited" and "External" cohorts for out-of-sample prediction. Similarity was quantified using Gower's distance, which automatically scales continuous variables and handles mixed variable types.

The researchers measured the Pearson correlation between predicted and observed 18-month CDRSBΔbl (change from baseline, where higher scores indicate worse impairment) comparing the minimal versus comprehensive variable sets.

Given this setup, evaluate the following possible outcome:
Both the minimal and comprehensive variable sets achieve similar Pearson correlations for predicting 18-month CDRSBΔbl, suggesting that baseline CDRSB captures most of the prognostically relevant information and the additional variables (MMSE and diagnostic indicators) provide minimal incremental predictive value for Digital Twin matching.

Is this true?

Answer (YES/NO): NO